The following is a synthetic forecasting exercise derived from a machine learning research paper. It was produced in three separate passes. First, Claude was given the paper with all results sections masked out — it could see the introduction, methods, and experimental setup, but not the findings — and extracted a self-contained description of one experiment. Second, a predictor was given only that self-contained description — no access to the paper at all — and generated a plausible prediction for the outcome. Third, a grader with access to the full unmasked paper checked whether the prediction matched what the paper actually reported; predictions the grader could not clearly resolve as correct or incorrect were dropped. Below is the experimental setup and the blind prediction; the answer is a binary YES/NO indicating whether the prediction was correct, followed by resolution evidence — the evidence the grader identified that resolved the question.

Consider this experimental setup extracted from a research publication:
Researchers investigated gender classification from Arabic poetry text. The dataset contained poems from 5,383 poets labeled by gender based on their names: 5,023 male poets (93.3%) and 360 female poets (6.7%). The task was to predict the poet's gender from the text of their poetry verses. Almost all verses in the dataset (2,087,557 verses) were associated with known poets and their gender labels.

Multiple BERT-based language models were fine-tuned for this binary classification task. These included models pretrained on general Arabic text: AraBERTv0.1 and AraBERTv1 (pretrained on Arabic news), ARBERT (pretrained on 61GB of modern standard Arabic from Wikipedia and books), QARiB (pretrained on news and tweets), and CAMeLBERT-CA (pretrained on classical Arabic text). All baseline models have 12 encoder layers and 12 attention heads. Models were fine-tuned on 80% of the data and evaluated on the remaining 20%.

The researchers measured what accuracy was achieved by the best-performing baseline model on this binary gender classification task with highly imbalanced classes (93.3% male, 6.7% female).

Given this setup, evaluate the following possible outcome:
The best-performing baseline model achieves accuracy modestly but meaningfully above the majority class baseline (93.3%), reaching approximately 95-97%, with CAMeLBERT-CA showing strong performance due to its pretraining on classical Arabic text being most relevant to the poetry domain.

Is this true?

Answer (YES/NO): NO